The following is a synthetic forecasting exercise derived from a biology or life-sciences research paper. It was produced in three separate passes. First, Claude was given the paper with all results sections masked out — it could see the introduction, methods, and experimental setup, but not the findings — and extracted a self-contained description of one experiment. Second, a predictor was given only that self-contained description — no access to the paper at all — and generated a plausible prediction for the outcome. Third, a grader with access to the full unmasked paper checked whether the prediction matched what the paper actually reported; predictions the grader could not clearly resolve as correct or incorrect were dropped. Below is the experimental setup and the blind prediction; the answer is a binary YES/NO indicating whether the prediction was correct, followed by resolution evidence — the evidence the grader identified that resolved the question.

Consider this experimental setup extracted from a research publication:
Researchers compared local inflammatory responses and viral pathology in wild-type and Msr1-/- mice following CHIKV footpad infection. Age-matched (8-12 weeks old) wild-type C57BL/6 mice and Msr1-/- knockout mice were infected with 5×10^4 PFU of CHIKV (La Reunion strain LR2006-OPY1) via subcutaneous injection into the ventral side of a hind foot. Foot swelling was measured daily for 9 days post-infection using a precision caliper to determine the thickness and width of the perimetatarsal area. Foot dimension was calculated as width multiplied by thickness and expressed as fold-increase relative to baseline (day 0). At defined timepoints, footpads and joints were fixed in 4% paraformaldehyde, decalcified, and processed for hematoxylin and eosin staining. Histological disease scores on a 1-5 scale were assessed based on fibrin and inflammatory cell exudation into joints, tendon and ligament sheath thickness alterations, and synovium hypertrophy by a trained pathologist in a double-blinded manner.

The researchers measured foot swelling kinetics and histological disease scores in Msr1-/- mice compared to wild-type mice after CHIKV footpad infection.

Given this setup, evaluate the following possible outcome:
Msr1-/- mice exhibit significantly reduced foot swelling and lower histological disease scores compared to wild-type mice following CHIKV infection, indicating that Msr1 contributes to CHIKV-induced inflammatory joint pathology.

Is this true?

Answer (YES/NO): NO